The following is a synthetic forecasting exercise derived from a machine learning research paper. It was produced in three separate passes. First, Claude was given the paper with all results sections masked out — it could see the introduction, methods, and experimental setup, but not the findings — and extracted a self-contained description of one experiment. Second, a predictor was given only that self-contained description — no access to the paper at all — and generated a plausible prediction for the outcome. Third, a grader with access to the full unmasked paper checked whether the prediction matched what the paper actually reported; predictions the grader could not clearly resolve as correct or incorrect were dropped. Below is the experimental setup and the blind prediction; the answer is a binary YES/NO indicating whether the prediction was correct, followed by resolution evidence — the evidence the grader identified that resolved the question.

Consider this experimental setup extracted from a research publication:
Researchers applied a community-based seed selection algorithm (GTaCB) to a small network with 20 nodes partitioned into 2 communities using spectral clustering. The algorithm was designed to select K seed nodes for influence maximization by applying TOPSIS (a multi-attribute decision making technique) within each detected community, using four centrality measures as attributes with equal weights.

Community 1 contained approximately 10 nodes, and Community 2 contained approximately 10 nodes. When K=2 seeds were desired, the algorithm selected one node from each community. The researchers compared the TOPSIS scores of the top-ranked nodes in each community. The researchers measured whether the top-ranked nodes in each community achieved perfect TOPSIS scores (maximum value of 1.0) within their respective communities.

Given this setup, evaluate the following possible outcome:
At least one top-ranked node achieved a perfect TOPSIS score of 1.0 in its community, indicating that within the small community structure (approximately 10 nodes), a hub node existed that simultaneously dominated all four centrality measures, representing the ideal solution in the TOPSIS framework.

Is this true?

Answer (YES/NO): YES